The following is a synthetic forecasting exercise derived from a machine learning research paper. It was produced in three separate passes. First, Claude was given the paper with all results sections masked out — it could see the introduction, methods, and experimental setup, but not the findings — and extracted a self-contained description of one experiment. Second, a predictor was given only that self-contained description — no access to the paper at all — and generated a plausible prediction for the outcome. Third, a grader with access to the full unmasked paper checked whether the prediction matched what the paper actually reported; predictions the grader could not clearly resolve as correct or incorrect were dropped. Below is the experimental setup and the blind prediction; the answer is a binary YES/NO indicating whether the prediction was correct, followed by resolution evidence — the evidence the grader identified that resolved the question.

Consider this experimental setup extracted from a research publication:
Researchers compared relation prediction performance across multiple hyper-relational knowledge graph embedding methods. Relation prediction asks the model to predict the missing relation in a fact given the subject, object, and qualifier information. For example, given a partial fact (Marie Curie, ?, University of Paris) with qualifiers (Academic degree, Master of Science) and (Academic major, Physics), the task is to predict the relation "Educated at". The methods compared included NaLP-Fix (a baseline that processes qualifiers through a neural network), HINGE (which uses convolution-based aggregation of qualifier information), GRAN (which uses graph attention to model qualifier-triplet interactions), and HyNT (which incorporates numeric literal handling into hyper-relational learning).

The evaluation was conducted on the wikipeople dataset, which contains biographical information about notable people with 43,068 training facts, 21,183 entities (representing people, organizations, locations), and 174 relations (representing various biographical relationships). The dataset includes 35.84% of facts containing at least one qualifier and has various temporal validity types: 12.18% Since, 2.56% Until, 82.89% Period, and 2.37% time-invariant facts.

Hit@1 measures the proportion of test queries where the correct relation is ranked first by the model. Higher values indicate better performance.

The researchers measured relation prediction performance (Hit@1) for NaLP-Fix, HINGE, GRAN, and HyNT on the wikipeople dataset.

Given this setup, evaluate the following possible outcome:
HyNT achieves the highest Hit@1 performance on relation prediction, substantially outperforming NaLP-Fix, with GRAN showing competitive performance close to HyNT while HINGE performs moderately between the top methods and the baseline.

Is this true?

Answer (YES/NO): NO